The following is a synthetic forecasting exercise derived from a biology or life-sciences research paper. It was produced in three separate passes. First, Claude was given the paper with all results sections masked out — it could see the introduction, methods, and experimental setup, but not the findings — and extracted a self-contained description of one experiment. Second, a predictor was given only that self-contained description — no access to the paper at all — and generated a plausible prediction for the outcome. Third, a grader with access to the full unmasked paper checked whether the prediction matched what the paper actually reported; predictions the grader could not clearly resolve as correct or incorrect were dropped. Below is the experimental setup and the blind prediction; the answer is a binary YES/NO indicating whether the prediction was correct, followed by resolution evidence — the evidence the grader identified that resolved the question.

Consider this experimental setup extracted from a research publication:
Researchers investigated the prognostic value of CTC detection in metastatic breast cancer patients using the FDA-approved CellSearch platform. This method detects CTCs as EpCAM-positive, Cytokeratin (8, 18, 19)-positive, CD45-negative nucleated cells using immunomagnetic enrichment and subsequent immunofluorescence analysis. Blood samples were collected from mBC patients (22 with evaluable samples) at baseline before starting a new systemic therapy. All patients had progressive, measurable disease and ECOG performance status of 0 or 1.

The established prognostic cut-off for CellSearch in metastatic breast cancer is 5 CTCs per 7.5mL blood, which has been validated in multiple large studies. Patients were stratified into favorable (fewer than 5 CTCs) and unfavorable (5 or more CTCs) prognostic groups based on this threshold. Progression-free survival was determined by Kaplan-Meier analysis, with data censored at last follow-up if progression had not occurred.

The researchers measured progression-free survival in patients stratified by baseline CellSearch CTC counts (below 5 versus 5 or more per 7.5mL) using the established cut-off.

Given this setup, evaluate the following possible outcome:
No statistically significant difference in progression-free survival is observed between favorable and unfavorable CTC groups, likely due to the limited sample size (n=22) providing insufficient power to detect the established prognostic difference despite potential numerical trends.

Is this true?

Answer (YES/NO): NO